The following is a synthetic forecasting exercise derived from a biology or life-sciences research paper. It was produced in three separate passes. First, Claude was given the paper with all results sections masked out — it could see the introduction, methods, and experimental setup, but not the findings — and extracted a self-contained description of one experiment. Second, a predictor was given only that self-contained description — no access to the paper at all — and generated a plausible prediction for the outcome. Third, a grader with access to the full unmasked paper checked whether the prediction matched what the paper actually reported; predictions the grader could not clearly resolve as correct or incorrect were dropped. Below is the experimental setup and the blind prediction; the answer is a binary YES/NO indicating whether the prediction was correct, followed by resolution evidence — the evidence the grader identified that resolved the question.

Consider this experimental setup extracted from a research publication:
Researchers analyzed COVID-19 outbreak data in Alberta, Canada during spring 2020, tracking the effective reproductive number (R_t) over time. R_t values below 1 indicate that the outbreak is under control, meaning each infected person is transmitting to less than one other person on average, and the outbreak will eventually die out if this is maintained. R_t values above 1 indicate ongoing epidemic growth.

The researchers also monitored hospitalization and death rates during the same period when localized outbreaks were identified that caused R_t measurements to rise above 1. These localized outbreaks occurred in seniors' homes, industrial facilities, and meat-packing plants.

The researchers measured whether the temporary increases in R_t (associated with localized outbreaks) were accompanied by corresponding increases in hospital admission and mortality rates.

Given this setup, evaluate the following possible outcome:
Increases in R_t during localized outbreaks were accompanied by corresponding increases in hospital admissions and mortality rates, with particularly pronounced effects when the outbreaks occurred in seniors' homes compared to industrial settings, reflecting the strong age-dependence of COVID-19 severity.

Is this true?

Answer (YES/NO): NO